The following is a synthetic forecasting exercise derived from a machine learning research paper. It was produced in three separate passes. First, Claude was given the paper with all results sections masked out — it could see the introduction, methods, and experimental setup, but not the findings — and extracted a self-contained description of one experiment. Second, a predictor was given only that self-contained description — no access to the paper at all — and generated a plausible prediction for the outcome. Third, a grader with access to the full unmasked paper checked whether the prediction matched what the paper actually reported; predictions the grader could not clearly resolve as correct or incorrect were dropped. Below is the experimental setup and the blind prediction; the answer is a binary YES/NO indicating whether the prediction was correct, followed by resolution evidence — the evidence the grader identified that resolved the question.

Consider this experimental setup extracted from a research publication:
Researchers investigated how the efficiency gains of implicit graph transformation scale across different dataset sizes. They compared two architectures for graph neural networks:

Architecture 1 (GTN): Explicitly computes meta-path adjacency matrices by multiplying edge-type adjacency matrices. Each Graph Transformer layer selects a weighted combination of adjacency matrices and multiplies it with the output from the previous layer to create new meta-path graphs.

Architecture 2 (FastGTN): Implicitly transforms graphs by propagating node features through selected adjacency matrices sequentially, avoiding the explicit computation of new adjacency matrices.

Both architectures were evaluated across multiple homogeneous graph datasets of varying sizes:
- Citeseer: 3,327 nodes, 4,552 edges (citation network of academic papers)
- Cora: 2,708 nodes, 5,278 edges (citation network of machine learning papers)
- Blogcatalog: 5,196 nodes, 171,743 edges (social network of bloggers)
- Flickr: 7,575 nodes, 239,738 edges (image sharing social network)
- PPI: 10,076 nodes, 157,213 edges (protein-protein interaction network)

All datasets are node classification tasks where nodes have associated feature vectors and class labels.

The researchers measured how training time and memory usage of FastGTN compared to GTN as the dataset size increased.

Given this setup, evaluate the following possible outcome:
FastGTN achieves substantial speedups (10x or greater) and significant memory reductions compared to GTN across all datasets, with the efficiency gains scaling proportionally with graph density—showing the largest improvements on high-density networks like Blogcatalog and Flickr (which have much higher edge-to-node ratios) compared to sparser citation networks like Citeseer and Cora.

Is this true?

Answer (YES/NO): NO